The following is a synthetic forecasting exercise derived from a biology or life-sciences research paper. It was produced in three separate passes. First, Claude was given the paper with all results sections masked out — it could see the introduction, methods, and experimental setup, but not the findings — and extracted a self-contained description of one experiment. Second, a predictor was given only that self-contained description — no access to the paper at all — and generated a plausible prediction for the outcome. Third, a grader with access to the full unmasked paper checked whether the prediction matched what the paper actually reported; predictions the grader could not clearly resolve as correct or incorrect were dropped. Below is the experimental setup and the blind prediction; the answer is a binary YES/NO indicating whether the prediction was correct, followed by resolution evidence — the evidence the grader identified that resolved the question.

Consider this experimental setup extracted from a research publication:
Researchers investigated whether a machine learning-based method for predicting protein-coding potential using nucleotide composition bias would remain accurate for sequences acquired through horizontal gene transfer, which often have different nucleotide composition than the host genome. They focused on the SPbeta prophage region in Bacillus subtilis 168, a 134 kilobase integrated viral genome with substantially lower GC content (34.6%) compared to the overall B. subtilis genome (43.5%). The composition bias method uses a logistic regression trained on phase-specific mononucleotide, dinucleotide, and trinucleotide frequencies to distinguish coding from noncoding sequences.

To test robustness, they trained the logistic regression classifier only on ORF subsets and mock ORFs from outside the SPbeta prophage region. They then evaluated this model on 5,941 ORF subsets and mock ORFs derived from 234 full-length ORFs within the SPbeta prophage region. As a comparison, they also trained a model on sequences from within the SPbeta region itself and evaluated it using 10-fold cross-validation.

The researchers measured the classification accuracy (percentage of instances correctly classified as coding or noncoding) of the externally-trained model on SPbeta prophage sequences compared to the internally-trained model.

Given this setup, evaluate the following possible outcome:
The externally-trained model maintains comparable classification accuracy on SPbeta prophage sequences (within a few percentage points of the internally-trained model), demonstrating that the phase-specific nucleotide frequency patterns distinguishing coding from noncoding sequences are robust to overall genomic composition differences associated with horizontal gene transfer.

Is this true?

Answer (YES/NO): YES